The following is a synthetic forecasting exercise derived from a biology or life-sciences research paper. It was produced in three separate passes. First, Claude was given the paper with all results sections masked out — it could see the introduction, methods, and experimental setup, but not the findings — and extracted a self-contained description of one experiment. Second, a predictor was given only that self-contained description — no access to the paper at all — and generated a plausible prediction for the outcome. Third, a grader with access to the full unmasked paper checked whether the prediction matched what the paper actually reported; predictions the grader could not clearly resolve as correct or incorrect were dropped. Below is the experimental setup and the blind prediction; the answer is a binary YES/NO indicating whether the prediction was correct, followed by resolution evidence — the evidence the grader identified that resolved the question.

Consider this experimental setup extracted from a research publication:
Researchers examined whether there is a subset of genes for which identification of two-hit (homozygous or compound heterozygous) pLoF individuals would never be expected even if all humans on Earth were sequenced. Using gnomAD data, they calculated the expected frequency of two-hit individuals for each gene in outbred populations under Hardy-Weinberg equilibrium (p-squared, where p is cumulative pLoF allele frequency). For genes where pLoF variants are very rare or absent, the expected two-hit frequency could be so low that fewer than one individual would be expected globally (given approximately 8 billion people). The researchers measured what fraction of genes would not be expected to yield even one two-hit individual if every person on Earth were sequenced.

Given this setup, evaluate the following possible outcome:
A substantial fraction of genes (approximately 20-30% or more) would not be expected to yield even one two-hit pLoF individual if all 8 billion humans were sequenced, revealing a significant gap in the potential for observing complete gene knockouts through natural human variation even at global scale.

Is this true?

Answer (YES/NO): YES